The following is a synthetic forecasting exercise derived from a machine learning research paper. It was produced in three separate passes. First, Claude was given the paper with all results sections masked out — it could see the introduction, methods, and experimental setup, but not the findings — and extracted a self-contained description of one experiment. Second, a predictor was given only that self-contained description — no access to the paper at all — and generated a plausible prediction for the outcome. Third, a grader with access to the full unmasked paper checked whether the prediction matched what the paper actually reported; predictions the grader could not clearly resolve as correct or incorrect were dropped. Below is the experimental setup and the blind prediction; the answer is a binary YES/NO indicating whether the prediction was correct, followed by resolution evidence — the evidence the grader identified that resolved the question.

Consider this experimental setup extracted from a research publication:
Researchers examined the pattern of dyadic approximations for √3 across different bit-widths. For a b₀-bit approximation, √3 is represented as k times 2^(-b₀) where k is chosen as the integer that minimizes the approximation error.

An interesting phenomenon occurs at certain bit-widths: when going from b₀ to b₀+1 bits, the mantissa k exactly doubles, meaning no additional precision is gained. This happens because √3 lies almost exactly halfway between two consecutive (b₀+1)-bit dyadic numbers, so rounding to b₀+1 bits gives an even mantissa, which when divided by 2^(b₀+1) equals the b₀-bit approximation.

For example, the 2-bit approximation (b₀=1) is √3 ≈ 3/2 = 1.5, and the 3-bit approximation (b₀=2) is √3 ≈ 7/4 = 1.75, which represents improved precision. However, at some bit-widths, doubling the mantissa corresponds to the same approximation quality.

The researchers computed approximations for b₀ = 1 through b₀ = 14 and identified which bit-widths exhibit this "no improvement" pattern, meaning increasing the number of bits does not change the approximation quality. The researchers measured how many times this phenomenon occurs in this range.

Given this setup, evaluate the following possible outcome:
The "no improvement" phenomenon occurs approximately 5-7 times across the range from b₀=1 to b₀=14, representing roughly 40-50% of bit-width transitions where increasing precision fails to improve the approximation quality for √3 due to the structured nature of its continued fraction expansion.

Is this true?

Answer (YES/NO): YES